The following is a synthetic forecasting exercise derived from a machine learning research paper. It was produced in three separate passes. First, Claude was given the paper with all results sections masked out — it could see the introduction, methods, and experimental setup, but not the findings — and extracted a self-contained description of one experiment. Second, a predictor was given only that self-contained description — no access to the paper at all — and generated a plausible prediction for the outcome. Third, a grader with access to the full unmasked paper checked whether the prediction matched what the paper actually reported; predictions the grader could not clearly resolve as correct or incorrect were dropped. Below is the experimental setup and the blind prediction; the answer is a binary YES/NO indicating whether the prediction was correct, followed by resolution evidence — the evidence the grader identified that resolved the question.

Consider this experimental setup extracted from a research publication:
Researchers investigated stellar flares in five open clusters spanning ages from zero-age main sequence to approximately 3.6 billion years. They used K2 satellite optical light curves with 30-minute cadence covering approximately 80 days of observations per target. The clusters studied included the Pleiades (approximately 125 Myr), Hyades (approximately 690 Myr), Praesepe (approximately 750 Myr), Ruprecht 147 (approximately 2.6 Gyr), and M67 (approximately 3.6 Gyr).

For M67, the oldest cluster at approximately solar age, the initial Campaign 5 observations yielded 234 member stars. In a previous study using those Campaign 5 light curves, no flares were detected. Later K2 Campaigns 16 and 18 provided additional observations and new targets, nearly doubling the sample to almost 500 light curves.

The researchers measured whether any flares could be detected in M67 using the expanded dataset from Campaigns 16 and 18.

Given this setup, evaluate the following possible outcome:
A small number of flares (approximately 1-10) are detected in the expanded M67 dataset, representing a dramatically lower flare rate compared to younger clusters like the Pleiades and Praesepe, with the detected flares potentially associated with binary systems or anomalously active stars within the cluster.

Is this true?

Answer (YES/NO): YES